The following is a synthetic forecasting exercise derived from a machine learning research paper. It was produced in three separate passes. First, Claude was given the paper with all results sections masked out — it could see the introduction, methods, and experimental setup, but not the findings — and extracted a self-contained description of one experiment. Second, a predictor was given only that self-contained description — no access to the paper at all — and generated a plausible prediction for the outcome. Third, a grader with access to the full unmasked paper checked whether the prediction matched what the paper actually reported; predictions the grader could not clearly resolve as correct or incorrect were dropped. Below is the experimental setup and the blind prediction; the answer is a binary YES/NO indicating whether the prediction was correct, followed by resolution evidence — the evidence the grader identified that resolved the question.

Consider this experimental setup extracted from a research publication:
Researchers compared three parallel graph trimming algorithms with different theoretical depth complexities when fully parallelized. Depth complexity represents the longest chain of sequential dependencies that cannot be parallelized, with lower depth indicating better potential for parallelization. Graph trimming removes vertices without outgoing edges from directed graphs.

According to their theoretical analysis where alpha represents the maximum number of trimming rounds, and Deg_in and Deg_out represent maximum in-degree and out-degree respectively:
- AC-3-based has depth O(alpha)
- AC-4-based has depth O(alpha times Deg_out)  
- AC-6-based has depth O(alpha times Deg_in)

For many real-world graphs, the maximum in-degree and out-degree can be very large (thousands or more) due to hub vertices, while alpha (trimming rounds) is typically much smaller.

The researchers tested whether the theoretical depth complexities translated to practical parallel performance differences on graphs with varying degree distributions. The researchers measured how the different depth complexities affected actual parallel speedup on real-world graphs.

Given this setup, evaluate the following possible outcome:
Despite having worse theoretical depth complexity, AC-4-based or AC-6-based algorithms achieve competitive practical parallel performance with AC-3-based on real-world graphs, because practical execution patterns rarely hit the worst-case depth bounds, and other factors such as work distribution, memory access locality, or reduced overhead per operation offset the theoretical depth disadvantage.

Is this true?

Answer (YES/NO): NO